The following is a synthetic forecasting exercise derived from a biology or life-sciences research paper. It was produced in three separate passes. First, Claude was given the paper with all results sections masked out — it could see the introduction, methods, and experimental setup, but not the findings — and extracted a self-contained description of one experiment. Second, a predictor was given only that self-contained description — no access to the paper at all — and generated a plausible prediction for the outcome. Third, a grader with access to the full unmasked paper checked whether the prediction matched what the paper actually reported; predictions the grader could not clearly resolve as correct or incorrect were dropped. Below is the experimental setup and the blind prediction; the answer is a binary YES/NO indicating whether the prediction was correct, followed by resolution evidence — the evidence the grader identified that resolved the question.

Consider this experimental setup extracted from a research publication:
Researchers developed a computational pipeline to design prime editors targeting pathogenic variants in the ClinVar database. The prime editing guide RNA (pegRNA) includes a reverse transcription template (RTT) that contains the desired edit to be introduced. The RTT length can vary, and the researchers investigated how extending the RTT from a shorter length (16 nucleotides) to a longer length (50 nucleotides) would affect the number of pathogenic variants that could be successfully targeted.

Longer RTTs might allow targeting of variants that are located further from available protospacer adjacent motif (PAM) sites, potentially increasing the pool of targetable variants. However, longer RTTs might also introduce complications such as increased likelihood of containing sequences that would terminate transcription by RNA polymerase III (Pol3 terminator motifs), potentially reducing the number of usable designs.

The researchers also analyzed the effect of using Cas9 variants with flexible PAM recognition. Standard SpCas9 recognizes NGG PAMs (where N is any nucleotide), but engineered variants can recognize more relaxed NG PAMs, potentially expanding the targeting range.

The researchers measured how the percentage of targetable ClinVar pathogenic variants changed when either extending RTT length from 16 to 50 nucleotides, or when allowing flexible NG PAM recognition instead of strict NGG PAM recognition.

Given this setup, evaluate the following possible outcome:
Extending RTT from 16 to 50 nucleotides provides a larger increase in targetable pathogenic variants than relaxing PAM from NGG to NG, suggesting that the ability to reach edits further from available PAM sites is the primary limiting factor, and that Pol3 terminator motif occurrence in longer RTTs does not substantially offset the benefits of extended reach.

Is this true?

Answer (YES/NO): NO